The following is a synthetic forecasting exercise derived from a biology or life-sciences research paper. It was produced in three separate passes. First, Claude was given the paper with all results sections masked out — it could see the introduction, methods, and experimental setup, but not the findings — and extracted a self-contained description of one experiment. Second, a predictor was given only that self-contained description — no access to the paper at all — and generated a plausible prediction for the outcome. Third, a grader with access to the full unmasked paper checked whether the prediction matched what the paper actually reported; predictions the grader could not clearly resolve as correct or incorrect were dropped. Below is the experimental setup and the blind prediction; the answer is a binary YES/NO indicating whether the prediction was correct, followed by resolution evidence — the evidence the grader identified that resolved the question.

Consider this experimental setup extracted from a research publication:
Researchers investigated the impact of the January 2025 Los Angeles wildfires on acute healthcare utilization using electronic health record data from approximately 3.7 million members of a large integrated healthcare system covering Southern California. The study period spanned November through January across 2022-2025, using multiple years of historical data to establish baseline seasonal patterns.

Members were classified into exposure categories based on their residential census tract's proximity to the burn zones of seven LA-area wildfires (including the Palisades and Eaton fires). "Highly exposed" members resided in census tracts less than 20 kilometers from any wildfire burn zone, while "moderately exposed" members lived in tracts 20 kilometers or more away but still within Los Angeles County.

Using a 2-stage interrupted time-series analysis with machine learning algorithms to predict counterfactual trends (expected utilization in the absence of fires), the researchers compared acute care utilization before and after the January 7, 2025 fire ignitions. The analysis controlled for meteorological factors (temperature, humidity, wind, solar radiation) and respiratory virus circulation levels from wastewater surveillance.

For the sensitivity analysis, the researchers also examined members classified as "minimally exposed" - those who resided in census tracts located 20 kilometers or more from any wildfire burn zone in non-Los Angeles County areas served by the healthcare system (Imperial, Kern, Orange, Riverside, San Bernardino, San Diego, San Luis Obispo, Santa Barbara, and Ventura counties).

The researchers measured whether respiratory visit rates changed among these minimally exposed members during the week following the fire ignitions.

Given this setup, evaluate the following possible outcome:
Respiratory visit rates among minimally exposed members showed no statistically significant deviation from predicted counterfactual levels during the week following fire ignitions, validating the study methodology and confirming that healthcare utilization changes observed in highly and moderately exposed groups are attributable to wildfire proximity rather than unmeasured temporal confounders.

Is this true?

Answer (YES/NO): NO